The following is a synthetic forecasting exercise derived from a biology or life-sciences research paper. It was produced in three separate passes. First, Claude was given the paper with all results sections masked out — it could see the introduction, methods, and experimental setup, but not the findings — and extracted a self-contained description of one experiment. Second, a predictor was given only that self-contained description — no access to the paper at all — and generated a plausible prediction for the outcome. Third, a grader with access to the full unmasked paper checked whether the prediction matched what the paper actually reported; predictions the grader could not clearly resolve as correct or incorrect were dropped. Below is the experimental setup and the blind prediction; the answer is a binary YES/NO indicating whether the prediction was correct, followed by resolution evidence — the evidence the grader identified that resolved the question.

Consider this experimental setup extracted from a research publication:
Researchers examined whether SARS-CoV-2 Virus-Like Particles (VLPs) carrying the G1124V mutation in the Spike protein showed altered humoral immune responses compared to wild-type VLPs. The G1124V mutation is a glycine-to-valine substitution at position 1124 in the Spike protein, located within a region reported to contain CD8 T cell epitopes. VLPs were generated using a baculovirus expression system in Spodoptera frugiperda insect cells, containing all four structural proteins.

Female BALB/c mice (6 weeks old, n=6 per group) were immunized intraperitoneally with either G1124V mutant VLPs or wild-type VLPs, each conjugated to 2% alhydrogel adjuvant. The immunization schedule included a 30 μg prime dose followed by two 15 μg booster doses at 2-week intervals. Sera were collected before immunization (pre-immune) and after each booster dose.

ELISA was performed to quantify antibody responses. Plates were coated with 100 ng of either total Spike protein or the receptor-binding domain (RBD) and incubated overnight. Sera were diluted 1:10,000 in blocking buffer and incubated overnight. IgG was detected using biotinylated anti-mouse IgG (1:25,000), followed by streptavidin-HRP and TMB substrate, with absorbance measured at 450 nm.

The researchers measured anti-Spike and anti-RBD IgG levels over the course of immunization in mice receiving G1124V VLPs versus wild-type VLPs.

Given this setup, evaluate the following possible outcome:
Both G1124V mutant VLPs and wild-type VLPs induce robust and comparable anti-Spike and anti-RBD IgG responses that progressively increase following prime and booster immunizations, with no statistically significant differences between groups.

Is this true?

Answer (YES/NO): NO